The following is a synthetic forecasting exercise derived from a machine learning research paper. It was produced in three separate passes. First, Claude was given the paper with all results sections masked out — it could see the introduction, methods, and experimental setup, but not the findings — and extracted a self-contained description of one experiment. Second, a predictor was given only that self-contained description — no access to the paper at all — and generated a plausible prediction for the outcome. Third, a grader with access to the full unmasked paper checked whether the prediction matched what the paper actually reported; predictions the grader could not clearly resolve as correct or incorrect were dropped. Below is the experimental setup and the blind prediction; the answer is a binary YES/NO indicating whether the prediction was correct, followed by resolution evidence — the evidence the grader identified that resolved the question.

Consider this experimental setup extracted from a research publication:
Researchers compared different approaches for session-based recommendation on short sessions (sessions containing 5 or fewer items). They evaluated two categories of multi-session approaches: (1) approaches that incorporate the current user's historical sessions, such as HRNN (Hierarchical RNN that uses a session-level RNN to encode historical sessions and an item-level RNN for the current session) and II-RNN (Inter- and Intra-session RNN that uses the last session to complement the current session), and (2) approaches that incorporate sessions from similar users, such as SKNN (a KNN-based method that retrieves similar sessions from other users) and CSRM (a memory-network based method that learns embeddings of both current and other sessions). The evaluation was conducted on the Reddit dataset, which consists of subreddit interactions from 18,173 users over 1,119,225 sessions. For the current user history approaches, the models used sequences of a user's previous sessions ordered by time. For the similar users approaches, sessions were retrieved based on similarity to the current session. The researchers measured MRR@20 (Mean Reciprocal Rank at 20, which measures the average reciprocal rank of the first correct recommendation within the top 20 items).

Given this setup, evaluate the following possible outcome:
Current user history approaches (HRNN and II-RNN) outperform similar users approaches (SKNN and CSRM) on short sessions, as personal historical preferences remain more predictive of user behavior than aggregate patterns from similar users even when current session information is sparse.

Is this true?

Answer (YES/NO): YES